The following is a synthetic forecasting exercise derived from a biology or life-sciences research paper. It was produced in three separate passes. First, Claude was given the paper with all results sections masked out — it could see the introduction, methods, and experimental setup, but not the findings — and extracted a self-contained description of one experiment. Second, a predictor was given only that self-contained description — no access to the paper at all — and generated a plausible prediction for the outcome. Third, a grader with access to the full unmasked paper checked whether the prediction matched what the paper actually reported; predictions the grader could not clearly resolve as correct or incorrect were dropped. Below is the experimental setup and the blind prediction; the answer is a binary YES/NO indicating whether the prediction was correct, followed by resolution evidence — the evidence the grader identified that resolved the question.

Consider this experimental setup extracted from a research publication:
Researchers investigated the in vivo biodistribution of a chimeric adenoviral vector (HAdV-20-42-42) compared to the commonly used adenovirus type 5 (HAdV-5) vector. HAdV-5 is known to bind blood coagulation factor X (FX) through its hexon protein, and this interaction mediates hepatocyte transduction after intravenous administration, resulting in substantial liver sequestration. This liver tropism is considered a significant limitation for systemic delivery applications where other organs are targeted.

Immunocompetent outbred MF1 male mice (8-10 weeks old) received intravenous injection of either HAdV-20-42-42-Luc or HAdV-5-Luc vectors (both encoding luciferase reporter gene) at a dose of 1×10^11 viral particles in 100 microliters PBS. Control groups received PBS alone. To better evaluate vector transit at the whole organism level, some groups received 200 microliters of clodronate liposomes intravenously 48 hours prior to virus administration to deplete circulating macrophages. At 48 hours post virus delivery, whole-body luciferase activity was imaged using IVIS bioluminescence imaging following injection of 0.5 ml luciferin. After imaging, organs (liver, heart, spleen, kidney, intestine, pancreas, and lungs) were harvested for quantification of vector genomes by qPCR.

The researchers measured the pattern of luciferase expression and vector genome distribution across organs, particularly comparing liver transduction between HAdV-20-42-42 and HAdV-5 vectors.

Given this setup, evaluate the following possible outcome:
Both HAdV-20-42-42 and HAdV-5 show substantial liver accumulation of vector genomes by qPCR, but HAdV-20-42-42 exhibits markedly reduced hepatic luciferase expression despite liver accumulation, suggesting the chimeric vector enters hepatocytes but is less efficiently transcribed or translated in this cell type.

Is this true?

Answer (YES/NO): NO